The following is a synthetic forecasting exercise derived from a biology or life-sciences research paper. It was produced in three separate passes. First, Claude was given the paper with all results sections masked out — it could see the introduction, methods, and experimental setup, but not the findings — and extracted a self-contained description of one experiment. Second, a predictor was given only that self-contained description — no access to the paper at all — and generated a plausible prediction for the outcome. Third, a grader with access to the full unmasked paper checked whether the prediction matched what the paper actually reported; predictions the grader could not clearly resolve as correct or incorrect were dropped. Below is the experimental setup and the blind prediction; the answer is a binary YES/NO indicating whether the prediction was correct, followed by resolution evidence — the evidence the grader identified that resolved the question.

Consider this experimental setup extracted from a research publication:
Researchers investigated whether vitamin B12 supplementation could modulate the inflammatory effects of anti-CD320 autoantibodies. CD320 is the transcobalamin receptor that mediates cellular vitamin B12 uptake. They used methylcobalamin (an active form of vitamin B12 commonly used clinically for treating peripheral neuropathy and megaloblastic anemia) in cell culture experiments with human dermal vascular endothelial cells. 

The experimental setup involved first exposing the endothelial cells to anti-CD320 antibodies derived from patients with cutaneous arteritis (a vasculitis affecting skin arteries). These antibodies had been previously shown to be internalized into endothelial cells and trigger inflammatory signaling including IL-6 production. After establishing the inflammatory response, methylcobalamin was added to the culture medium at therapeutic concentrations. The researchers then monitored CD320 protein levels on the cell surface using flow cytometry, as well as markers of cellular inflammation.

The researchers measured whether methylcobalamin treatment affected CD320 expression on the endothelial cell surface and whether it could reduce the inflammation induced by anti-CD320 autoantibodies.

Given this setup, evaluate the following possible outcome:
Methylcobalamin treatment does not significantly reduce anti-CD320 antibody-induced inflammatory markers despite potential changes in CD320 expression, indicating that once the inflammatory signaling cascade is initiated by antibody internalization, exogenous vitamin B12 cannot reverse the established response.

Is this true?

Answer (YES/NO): NO